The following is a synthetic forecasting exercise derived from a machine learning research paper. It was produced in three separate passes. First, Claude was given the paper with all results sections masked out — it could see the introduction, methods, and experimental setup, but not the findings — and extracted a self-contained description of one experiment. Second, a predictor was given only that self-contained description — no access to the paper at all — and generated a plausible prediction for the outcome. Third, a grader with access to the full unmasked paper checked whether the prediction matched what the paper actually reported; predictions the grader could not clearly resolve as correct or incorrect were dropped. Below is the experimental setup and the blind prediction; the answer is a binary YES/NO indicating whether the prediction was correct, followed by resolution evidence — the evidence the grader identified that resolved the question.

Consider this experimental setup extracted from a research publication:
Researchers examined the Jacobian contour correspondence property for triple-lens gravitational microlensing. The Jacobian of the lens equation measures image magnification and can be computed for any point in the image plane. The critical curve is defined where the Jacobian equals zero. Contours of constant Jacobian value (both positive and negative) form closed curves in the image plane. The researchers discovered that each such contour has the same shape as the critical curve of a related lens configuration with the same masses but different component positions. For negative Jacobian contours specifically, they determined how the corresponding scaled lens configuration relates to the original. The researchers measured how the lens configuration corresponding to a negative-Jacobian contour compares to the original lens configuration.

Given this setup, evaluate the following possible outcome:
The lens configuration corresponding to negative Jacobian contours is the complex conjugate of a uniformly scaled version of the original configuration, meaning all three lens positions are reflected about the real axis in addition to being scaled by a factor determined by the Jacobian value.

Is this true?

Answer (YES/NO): NO